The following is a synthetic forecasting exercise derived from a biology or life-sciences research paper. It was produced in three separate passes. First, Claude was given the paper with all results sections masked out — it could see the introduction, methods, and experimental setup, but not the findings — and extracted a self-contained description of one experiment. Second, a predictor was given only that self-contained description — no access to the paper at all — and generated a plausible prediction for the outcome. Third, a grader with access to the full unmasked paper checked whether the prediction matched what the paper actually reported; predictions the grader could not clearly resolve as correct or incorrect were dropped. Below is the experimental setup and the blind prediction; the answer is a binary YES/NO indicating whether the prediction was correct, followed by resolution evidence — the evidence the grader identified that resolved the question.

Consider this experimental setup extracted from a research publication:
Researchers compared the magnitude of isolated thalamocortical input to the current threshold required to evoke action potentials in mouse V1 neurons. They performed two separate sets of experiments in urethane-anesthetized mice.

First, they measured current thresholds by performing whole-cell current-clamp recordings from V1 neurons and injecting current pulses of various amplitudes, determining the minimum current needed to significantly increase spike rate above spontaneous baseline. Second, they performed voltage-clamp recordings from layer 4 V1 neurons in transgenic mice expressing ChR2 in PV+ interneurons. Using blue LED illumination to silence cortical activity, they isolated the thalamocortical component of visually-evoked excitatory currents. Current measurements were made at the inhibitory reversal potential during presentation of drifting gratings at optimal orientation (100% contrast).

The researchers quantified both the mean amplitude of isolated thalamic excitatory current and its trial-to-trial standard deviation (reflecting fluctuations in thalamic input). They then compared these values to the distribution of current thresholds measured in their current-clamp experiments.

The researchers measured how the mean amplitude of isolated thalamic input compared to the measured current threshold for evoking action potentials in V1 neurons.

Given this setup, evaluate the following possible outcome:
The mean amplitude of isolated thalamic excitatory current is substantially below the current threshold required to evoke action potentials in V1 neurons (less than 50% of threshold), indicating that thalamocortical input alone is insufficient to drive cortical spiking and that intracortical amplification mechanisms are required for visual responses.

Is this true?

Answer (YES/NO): NO